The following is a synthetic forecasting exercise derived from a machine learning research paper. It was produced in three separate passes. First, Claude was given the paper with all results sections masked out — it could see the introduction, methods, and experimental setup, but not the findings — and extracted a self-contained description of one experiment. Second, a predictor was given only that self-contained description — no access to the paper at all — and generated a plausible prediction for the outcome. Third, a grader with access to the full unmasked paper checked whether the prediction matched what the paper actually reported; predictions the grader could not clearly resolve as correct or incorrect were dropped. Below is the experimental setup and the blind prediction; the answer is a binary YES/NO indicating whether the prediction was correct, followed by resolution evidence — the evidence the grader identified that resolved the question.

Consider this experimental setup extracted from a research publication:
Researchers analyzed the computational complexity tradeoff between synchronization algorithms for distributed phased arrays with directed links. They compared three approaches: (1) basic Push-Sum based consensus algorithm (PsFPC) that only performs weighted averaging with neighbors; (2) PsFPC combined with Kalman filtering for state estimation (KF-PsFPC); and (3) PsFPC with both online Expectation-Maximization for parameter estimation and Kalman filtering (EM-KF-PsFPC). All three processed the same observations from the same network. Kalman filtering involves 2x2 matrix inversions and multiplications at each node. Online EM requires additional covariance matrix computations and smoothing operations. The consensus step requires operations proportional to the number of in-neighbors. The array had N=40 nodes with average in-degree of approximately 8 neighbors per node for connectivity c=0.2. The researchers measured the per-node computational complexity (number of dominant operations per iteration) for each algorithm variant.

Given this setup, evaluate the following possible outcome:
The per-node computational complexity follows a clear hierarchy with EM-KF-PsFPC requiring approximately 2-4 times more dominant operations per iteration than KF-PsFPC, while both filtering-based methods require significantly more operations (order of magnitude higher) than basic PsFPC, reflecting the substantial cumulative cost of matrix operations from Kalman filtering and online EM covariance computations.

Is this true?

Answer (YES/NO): NO